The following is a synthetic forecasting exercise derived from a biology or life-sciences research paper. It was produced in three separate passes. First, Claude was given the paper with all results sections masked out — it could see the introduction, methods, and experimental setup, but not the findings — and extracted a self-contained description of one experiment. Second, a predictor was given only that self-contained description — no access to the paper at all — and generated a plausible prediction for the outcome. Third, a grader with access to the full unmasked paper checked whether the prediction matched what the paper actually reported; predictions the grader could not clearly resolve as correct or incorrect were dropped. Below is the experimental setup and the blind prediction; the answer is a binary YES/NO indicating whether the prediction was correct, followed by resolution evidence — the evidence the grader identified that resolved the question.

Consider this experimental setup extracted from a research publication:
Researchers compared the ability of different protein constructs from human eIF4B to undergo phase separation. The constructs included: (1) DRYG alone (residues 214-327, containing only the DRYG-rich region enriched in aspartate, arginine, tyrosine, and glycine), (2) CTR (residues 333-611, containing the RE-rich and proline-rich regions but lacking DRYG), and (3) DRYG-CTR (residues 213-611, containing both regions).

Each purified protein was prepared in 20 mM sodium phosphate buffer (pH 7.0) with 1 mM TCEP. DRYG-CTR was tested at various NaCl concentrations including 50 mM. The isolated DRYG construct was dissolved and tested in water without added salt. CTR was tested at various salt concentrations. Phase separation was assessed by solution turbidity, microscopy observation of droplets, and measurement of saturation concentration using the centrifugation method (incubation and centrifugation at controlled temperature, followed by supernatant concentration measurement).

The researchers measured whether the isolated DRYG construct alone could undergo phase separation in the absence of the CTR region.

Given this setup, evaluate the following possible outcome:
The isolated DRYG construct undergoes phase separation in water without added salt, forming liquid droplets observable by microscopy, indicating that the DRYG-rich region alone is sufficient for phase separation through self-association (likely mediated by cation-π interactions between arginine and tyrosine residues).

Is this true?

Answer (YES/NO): YES